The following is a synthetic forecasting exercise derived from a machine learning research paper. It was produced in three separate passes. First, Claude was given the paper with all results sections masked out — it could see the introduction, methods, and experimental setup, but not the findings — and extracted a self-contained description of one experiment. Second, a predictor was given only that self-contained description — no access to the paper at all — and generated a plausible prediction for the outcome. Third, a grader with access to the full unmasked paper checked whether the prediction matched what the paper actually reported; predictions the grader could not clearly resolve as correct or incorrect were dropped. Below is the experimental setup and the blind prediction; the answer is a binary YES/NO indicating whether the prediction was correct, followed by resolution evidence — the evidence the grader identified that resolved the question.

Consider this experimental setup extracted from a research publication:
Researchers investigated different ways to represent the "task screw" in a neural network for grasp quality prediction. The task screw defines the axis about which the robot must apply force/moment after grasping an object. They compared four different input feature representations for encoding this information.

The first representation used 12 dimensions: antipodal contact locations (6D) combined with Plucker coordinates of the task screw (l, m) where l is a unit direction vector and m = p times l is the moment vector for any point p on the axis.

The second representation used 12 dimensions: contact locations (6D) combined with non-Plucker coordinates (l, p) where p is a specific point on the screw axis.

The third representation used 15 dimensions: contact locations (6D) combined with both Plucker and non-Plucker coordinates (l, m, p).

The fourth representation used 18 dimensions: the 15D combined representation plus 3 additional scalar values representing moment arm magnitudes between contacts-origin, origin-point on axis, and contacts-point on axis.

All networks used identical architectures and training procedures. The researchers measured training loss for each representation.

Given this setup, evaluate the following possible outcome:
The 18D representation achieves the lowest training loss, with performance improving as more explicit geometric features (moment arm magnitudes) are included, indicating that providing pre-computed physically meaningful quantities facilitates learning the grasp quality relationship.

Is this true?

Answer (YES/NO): NO